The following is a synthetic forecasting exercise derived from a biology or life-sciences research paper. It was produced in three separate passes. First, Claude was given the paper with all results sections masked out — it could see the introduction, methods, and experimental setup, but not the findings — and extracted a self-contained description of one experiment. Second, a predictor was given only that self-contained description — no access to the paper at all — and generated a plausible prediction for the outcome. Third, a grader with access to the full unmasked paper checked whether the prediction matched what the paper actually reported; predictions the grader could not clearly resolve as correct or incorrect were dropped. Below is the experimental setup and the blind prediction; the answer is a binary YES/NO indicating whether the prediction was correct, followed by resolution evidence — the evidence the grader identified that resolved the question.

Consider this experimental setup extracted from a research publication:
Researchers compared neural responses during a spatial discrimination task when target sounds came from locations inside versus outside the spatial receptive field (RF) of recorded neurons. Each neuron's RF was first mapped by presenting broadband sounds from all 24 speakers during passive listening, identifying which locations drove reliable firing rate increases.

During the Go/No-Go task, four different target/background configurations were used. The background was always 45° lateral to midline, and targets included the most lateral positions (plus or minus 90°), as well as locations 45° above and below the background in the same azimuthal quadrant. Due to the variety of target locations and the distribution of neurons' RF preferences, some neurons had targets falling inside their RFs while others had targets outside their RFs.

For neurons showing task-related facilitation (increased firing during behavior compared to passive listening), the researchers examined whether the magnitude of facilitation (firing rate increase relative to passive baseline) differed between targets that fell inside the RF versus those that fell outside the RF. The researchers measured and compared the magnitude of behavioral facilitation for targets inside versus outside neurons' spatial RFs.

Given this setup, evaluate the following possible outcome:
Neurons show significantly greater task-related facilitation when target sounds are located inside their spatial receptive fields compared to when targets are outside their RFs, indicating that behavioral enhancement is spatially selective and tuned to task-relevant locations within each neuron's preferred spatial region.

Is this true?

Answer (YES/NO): NO